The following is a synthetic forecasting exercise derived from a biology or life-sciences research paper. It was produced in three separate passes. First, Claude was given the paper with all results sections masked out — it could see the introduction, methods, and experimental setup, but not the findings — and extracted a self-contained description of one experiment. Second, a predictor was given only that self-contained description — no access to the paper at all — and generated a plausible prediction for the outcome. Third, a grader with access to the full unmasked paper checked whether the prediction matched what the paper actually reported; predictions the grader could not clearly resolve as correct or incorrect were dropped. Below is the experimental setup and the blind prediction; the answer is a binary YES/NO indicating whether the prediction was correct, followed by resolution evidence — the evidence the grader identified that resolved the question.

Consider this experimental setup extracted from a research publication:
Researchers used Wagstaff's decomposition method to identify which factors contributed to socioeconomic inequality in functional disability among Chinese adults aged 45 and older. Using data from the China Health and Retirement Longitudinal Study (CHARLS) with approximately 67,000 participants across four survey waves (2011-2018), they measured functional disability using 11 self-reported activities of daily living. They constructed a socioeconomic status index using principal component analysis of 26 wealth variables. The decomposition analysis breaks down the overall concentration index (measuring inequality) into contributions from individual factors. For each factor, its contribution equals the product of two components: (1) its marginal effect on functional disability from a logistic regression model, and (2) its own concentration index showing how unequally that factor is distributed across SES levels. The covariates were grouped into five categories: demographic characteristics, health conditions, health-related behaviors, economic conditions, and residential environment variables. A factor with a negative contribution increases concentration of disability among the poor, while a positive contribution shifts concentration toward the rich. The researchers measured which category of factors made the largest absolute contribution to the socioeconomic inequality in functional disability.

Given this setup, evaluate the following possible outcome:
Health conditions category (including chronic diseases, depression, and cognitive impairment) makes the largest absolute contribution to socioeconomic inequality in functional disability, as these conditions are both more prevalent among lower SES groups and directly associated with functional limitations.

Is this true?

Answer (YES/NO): NO